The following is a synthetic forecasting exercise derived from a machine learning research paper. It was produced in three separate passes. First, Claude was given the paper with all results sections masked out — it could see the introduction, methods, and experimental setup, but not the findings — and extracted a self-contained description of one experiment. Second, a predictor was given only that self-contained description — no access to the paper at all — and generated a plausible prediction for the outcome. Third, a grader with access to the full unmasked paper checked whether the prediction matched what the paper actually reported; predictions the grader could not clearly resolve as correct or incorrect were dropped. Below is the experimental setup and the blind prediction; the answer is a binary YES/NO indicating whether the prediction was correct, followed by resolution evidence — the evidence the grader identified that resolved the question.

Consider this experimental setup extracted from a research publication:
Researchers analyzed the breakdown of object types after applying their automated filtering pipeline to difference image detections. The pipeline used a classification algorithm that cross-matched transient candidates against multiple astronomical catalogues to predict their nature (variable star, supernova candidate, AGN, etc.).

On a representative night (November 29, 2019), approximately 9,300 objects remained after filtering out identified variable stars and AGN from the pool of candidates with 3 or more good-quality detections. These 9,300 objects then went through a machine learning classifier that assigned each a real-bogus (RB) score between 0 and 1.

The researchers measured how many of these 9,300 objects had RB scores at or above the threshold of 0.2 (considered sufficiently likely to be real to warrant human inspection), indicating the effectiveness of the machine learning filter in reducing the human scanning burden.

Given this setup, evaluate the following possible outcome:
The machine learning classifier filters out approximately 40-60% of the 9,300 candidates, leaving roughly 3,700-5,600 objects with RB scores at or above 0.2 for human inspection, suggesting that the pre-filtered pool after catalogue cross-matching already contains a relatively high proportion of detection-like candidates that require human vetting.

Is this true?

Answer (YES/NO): NO